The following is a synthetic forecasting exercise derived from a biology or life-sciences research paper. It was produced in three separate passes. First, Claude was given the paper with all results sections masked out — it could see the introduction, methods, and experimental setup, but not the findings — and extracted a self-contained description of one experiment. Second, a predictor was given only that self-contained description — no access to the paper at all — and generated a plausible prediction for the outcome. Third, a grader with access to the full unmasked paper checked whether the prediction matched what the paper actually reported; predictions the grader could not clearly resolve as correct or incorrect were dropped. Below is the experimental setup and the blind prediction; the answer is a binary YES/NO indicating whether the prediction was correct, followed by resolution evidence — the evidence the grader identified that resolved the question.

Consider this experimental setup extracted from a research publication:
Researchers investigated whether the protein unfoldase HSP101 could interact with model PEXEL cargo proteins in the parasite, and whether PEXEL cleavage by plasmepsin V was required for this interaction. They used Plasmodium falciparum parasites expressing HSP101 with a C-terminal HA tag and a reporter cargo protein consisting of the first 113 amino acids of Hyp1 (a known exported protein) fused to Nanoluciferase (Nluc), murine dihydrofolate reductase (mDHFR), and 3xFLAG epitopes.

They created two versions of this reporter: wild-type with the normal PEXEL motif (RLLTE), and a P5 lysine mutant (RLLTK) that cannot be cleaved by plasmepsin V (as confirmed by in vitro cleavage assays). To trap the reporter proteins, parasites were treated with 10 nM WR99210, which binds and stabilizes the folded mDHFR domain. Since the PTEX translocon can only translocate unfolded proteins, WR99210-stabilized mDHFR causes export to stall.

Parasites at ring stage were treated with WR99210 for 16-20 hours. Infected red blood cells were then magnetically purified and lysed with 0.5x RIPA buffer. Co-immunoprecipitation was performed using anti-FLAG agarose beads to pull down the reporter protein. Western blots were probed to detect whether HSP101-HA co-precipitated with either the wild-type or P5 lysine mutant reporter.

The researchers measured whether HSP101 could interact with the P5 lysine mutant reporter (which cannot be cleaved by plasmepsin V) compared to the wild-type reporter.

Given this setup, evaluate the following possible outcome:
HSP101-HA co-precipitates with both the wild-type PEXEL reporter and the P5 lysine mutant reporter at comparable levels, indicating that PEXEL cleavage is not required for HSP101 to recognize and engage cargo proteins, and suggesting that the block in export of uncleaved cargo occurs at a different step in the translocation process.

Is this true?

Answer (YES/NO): YES